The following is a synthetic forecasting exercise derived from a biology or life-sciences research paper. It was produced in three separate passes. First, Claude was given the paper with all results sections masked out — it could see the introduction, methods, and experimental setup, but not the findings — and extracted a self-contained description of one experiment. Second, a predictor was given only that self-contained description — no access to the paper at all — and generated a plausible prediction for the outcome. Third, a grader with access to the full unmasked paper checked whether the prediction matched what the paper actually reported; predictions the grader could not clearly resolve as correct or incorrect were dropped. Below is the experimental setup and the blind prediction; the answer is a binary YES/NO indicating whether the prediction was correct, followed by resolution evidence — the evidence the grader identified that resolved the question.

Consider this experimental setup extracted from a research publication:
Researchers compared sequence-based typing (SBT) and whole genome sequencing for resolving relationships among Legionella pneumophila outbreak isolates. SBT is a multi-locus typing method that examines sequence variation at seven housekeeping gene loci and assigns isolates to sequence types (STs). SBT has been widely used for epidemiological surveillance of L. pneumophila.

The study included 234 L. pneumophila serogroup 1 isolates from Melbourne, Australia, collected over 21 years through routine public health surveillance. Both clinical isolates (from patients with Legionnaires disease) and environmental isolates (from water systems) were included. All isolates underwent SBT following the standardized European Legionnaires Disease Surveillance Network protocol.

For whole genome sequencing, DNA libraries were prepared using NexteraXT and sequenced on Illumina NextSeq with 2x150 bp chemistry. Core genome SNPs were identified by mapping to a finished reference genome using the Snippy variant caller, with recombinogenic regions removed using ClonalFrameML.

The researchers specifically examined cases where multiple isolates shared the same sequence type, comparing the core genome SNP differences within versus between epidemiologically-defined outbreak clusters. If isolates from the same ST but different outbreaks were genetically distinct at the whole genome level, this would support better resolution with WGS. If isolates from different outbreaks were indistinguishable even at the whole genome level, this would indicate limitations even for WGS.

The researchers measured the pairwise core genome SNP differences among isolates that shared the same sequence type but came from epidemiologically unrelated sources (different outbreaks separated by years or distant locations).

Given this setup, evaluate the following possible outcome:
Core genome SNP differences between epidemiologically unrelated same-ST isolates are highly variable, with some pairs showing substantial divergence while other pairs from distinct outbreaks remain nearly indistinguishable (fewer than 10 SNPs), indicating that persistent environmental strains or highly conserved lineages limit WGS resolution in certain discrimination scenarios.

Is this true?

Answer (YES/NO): NO